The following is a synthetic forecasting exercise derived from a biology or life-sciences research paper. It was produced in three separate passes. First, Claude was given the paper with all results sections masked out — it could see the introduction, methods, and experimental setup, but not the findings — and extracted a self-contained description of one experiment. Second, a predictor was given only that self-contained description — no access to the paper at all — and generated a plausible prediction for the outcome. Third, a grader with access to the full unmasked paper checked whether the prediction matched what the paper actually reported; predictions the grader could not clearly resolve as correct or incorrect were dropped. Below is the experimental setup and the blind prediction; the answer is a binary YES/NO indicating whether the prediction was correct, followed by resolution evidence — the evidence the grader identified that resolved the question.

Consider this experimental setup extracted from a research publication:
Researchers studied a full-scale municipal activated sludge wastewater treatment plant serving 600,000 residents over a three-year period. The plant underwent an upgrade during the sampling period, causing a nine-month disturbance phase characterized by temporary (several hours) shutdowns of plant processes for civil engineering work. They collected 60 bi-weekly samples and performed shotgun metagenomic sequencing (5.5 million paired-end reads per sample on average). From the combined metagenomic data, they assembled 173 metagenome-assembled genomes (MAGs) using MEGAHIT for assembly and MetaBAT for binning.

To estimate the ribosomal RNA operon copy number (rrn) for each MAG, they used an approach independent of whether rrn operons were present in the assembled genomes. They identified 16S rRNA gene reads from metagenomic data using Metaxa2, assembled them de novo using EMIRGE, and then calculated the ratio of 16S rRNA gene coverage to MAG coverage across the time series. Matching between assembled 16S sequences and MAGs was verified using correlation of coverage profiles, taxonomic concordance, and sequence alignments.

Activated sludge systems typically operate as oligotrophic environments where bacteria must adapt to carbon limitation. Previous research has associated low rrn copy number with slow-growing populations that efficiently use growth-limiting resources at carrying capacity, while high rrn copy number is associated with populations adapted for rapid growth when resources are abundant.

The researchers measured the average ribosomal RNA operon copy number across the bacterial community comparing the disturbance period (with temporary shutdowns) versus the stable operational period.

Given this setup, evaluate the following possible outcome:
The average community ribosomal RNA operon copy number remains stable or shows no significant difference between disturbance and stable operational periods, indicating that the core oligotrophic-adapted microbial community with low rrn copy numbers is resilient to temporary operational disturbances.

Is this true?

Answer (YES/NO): NO